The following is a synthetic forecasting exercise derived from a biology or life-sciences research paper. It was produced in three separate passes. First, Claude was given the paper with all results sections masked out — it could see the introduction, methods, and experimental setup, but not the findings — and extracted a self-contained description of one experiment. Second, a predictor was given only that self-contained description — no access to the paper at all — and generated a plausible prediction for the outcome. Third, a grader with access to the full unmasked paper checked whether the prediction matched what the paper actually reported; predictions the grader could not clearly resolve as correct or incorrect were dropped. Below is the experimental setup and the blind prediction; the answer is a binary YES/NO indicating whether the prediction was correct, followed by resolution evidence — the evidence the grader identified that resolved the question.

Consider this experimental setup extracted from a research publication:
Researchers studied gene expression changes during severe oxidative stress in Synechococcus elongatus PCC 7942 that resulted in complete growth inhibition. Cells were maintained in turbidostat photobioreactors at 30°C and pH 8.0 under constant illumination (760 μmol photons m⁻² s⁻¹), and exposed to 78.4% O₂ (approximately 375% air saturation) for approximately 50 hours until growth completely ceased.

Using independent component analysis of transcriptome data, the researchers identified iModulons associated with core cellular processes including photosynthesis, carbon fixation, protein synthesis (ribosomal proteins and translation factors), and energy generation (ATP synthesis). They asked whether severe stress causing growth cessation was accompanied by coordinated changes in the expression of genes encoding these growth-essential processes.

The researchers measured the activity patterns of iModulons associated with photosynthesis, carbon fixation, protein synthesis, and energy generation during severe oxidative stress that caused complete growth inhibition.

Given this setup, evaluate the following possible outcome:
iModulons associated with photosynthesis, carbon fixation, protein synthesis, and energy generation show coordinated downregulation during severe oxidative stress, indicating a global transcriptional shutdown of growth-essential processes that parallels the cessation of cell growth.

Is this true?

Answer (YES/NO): YES